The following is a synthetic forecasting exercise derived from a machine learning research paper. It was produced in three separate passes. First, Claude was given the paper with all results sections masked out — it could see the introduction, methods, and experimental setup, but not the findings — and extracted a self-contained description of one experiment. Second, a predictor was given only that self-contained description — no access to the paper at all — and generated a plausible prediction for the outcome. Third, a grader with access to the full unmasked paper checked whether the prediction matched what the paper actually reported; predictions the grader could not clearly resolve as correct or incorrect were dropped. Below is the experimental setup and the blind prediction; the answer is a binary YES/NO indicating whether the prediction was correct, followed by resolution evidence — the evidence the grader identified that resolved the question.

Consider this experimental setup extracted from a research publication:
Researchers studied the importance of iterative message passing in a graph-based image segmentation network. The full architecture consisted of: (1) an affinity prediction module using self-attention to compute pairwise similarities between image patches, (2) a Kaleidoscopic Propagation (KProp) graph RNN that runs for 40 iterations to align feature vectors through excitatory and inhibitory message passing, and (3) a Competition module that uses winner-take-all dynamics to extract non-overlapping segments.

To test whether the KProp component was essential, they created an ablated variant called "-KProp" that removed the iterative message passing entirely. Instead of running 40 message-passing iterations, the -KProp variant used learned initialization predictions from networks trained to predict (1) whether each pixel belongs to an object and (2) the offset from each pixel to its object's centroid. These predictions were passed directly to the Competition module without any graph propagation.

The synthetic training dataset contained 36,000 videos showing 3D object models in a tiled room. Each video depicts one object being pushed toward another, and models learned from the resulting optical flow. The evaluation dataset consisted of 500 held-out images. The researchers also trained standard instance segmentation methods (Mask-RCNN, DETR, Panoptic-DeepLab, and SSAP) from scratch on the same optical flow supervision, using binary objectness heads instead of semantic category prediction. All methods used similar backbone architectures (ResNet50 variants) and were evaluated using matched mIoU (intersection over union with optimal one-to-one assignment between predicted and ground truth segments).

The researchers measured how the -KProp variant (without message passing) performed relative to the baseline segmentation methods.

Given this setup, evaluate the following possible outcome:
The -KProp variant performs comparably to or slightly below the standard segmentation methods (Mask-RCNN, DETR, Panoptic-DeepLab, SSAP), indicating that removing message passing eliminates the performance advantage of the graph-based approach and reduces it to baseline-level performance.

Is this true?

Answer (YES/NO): NO